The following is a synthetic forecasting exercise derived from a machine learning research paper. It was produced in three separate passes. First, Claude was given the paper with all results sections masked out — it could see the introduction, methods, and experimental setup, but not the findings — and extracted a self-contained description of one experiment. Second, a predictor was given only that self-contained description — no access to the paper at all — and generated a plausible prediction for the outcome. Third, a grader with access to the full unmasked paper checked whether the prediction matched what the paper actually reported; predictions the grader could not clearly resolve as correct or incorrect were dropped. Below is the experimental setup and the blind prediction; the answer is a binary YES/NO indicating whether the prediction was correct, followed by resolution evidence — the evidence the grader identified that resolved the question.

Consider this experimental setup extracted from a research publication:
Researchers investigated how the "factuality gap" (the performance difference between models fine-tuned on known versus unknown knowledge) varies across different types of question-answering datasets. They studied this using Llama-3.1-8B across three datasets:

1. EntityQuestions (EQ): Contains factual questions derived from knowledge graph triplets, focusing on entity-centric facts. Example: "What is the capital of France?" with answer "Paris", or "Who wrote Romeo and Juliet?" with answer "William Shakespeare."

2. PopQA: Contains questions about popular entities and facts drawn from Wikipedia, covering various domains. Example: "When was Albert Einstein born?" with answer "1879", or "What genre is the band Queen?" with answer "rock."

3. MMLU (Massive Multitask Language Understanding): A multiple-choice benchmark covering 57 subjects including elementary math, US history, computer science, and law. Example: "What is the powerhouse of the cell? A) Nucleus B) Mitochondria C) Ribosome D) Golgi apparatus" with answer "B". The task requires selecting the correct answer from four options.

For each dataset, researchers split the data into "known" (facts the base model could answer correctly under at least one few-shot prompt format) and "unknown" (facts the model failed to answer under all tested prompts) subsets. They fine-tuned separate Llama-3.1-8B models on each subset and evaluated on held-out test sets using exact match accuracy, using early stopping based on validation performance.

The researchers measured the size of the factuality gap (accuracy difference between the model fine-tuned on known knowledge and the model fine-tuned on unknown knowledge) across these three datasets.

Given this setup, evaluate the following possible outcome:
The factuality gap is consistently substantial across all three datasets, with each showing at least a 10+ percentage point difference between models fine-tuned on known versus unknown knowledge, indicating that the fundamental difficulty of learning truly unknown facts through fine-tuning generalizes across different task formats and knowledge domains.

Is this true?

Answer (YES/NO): NO